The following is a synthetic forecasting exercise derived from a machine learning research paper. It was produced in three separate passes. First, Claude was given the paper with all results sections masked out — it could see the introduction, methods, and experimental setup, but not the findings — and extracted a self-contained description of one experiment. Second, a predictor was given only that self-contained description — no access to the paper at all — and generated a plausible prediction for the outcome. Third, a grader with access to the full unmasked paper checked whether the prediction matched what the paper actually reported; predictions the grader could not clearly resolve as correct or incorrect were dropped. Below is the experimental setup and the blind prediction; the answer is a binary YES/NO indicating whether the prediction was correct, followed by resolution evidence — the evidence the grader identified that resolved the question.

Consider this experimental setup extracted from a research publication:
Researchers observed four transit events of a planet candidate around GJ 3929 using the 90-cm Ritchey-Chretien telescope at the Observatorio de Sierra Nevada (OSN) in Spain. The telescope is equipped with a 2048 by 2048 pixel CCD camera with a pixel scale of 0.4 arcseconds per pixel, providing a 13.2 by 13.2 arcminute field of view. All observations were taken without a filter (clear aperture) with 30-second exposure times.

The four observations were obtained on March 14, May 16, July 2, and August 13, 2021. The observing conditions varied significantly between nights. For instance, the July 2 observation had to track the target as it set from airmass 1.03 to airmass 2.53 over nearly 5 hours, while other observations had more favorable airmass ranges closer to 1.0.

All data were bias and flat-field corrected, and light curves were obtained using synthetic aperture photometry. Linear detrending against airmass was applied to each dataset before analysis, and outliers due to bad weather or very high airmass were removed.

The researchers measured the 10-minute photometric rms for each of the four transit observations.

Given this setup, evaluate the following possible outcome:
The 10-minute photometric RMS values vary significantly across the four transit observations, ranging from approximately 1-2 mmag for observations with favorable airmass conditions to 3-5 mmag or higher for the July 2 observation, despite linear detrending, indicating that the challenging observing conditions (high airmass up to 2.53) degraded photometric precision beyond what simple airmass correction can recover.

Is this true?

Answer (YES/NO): NO